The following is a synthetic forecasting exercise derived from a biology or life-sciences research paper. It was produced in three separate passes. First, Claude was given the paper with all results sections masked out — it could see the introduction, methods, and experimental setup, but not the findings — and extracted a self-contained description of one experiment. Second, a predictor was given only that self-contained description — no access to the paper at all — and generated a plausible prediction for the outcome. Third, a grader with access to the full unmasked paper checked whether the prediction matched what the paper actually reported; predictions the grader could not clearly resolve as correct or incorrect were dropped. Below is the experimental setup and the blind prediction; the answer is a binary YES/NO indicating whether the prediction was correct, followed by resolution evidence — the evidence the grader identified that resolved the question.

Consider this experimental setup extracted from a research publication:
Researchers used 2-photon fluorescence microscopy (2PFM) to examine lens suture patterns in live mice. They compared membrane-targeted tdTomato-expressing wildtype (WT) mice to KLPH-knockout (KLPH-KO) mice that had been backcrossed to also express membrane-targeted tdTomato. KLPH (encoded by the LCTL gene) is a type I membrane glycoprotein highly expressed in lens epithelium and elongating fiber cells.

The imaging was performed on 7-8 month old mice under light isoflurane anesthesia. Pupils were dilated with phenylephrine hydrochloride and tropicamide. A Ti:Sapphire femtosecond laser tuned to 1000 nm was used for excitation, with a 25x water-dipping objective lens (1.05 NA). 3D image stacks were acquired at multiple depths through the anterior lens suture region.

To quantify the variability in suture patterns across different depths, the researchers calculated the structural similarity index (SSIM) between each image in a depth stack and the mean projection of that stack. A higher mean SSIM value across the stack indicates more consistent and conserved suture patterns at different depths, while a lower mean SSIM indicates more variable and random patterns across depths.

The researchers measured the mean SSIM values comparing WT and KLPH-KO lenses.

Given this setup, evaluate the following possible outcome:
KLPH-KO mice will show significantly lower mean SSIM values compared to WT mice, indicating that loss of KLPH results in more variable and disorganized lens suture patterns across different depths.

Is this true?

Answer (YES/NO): YES